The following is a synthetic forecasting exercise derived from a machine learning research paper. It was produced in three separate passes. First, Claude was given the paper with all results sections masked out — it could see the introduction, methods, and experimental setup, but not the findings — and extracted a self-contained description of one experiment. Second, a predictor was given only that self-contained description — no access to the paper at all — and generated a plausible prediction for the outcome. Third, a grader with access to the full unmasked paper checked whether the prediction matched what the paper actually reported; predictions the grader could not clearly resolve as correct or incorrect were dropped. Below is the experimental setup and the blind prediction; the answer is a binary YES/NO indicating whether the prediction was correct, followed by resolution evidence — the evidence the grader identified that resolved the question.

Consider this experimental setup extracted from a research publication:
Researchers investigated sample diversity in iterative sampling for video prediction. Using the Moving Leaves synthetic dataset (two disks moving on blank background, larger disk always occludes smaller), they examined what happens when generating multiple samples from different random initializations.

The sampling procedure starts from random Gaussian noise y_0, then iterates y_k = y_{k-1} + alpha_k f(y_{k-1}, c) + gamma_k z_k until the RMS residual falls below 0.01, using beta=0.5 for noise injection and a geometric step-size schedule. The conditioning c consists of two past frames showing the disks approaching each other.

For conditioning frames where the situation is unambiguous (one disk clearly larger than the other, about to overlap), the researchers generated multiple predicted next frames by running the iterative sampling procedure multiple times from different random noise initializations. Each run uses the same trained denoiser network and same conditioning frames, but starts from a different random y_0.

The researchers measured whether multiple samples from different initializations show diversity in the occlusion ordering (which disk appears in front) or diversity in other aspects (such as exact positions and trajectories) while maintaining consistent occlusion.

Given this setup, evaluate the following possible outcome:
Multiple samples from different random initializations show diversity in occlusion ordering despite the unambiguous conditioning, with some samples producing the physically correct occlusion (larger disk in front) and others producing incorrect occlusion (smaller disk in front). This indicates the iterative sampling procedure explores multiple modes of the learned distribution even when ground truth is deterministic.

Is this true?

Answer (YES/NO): NO